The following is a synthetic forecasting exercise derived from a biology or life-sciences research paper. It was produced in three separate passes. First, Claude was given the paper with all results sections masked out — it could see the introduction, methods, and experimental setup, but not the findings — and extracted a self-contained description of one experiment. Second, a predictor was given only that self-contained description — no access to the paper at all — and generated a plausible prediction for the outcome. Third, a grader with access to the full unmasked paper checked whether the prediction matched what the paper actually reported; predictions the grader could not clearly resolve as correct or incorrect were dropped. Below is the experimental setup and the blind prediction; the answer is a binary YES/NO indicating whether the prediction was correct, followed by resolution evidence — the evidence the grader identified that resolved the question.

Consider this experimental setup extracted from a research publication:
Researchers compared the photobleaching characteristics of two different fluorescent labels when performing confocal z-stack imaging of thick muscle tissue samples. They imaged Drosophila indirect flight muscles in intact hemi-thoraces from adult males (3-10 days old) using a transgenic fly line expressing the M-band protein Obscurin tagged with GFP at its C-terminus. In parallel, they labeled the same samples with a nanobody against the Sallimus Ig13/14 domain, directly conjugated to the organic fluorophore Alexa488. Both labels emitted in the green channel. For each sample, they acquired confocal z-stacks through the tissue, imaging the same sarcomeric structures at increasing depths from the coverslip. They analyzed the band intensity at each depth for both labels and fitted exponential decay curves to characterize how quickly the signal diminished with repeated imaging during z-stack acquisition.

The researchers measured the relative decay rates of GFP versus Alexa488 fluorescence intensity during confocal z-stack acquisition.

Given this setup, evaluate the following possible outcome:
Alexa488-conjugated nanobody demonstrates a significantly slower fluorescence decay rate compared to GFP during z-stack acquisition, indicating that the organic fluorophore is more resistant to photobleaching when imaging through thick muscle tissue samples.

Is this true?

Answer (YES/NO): YES